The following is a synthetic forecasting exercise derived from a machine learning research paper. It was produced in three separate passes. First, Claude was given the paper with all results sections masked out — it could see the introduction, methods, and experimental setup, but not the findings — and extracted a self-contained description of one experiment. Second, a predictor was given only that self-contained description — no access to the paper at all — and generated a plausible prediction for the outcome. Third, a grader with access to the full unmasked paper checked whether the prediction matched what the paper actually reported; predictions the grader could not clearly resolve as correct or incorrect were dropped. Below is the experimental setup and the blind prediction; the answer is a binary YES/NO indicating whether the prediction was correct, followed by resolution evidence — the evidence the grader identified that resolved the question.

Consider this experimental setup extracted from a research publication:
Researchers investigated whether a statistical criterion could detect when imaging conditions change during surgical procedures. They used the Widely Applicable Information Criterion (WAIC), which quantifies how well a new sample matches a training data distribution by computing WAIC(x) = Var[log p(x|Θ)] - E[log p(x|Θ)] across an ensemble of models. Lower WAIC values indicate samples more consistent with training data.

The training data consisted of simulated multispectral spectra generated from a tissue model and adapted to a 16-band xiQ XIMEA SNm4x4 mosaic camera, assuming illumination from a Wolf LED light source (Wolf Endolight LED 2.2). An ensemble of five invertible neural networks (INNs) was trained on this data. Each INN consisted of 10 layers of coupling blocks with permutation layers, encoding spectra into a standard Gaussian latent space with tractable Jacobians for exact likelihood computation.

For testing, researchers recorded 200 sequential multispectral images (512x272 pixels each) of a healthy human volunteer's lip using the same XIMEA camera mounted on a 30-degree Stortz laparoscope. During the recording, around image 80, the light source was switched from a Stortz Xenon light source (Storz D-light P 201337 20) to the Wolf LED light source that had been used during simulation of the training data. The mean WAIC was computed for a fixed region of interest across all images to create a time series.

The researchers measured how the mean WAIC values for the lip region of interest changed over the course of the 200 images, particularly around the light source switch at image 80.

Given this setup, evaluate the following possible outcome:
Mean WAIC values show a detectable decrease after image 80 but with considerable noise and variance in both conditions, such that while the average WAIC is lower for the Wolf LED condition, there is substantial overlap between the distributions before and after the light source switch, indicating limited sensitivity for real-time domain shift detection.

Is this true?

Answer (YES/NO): NO